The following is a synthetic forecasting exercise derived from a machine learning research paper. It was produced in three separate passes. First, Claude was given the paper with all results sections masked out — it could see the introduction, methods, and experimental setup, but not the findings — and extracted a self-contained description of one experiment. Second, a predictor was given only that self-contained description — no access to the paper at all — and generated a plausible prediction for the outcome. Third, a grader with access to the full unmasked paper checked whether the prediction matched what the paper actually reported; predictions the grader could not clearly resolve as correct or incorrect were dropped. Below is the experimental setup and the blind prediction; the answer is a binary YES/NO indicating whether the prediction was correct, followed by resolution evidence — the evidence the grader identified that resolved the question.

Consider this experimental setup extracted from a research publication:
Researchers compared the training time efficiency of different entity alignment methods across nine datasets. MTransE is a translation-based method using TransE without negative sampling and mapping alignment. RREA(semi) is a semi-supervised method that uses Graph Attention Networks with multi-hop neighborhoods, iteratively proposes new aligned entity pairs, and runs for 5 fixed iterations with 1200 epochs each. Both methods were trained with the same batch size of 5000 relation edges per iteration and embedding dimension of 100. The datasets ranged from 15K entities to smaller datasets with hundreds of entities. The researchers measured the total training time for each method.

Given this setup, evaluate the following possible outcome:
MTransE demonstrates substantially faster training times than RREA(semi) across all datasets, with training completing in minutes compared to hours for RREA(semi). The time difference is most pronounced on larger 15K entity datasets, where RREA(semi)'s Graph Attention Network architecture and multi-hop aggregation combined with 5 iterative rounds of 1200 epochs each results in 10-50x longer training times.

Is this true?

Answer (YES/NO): NO